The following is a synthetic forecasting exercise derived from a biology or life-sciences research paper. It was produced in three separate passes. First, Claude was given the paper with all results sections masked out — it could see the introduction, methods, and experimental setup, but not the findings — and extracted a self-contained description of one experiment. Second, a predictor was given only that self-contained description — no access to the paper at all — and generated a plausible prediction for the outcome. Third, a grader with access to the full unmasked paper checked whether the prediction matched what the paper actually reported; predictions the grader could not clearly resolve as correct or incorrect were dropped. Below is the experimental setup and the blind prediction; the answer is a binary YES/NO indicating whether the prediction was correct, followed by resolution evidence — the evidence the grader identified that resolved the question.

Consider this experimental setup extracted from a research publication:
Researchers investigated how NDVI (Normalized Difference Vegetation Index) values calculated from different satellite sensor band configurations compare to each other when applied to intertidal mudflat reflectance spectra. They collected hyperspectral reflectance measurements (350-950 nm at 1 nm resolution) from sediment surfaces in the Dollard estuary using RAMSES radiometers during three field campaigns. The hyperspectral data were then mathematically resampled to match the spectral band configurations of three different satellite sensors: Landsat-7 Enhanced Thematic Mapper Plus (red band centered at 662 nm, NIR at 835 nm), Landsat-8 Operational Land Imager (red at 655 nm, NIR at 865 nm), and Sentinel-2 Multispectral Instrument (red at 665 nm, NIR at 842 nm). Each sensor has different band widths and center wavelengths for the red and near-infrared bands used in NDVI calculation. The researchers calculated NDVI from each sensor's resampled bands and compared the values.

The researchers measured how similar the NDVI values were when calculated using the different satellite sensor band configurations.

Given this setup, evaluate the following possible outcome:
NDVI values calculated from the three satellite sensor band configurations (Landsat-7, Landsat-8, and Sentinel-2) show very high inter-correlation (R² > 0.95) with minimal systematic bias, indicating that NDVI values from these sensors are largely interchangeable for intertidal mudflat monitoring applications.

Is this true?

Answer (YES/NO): NO